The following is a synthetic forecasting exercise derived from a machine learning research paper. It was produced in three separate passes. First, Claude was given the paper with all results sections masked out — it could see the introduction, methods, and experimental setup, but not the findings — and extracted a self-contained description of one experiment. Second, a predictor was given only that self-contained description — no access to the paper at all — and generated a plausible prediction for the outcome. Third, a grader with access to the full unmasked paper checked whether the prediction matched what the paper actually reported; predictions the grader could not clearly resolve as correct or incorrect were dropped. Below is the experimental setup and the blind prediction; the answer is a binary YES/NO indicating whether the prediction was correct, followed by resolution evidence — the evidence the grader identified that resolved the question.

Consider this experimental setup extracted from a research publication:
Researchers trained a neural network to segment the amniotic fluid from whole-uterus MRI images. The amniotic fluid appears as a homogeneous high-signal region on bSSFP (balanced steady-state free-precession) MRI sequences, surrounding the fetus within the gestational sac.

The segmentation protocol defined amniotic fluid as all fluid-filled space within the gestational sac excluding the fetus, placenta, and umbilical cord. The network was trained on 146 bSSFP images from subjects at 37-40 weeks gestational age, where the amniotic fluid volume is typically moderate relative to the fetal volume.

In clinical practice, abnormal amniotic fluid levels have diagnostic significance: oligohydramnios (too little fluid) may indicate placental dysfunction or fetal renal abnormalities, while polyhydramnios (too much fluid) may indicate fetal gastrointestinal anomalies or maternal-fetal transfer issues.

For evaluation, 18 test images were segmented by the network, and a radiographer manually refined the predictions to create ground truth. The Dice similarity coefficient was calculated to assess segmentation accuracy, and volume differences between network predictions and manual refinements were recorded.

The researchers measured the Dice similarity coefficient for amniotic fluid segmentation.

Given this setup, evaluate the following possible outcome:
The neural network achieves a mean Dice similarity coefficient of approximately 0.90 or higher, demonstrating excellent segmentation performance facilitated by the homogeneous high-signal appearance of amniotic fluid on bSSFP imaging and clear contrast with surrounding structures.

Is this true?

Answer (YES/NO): YES